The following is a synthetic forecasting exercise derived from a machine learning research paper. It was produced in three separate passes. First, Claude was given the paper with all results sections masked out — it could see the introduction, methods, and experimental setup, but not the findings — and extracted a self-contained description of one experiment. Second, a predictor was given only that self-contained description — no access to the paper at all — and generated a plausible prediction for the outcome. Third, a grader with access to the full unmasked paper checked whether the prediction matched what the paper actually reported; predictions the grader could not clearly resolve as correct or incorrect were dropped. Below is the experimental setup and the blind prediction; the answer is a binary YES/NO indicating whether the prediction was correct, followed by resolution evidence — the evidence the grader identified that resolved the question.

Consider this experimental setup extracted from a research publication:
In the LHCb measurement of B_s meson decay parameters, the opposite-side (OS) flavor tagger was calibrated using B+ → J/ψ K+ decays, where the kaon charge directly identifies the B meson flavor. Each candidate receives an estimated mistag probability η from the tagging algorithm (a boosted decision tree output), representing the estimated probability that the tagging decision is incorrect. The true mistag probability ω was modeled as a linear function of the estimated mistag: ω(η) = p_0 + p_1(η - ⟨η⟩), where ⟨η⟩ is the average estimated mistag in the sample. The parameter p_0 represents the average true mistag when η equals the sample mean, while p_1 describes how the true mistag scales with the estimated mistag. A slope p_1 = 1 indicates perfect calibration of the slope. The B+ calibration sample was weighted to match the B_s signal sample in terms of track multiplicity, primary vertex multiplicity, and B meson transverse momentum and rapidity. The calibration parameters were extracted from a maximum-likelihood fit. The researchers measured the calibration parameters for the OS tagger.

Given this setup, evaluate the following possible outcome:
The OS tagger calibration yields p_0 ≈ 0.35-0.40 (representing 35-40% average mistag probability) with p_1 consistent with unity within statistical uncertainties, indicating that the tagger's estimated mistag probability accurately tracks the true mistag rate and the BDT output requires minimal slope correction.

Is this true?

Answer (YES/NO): NO